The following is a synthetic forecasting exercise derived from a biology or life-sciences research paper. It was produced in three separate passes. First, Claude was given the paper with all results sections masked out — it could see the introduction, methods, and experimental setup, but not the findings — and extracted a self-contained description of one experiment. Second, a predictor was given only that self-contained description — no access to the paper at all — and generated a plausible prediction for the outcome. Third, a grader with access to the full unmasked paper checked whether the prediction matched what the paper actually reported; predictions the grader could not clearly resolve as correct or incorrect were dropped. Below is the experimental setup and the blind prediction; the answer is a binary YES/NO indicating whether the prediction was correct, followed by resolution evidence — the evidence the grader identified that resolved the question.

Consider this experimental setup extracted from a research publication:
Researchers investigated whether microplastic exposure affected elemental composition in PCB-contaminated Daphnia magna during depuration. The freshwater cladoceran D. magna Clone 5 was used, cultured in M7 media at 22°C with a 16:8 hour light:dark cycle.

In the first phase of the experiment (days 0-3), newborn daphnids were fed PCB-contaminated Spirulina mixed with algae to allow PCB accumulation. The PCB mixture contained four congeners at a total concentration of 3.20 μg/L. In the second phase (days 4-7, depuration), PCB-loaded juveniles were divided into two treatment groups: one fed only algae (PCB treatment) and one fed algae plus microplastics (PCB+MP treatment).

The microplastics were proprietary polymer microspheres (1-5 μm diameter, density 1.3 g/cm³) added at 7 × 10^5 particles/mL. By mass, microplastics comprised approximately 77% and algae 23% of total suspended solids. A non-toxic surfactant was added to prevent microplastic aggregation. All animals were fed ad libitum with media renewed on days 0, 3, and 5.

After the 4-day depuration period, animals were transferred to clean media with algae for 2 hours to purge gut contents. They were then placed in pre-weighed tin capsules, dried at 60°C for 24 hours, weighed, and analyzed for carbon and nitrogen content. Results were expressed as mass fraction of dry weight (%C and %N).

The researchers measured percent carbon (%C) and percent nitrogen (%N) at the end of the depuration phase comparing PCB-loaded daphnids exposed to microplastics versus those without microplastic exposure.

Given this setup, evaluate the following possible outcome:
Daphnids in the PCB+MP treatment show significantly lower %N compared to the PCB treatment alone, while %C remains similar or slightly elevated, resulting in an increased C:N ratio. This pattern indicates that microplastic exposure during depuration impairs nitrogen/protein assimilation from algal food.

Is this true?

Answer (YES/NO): NO